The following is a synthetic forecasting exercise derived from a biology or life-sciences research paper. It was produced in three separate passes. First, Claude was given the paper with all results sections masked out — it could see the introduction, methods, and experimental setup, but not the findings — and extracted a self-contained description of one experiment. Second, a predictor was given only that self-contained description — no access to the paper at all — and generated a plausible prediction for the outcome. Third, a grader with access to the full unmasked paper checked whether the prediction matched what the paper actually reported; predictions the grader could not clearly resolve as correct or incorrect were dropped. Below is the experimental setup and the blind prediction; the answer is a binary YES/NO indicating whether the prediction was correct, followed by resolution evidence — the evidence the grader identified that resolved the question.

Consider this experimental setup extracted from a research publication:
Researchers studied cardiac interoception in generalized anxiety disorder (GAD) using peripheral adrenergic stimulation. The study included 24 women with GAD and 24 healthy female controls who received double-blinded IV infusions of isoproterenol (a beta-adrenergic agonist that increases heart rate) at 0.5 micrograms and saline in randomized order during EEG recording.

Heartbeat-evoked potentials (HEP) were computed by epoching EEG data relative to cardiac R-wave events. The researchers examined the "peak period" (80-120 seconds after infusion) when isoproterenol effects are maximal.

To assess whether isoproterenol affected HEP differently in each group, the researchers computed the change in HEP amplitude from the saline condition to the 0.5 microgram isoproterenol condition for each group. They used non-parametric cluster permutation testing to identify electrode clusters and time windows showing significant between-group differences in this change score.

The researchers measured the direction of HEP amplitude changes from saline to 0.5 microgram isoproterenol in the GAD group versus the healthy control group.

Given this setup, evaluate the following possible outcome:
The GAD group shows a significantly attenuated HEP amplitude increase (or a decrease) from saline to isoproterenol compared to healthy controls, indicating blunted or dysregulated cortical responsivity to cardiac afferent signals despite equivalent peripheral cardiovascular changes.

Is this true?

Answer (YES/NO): NO